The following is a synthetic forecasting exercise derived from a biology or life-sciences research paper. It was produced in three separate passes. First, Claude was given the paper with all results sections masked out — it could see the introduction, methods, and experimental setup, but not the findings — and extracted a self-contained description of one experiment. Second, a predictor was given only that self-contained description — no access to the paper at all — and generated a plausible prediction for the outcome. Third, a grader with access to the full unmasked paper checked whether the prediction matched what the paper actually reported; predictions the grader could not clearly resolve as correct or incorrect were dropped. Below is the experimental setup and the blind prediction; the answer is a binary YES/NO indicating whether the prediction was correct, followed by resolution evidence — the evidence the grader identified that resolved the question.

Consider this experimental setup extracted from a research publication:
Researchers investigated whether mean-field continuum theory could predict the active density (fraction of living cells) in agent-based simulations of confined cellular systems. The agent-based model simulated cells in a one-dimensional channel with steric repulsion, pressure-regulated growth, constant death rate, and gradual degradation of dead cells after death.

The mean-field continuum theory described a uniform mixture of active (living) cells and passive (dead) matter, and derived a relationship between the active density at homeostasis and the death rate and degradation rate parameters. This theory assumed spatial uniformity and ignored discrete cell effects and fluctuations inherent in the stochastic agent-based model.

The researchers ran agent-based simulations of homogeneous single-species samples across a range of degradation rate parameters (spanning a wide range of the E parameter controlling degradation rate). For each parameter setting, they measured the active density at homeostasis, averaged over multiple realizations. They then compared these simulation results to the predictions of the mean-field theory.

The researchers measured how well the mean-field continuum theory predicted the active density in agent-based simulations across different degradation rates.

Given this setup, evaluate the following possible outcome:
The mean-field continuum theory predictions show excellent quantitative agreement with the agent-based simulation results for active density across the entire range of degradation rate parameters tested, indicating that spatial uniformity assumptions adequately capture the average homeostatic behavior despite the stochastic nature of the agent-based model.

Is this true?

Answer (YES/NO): YES